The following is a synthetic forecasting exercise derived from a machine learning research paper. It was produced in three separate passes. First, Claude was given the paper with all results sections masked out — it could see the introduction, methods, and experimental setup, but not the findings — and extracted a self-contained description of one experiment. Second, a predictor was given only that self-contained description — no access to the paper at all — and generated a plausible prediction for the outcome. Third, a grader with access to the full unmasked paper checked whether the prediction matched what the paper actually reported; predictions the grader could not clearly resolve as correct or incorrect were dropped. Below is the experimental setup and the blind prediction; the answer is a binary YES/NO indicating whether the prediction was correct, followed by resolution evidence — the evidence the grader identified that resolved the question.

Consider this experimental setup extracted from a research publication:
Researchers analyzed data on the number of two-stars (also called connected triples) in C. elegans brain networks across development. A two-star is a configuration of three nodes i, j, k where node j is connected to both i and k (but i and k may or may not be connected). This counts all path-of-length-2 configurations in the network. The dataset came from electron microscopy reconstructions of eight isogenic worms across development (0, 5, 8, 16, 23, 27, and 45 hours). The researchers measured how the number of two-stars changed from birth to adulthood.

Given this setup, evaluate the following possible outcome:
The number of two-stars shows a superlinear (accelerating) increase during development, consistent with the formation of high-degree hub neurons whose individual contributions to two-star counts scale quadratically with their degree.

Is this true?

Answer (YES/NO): YES